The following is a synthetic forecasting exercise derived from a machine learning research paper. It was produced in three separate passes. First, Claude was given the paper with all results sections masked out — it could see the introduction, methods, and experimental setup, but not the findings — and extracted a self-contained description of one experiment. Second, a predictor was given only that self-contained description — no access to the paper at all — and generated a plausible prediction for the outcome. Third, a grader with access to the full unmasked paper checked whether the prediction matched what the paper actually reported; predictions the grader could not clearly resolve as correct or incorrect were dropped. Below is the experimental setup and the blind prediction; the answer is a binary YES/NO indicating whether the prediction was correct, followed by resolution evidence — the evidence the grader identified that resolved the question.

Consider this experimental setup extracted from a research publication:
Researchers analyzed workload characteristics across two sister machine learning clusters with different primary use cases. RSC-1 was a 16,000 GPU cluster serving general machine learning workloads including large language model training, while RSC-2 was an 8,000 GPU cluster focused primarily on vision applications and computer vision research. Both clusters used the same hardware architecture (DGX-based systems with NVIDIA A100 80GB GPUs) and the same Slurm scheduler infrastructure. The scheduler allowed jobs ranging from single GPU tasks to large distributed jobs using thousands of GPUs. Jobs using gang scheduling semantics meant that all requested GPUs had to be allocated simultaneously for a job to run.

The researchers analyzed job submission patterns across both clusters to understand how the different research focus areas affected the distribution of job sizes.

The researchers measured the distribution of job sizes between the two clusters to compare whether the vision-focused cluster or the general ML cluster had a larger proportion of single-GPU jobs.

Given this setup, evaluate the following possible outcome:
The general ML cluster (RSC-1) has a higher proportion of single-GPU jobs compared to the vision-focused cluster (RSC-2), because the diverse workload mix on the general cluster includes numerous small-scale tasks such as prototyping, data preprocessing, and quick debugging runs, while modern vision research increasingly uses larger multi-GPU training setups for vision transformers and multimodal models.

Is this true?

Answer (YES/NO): NO